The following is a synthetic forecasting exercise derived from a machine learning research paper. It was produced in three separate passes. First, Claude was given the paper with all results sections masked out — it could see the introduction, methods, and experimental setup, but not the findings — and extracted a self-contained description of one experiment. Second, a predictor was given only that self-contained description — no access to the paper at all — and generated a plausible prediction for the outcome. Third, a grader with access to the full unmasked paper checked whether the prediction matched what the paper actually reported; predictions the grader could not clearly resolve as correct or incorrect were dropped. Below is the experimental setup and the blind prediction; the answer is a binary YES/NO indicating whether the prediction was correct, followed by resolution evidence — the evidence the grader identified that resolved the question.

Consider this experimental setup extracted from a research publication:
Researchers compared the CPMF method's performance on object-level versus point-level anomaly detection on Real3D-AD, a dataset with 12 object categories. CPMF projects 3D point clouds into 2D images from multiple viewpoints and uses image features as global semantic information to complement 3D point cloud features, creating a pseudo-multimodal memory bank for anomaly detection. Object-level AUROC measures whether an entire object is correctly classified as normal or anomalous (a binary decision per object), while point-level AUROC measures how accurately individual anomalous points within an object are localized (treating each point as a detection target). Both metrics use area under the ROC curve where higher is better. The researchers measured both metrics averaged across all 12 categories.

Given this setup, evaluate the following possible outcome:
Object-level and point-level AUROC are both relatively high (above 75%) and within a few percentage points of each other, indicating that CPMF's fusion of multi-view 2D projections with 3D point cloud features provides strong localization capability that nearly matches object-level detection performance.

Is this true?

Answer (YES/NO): NO